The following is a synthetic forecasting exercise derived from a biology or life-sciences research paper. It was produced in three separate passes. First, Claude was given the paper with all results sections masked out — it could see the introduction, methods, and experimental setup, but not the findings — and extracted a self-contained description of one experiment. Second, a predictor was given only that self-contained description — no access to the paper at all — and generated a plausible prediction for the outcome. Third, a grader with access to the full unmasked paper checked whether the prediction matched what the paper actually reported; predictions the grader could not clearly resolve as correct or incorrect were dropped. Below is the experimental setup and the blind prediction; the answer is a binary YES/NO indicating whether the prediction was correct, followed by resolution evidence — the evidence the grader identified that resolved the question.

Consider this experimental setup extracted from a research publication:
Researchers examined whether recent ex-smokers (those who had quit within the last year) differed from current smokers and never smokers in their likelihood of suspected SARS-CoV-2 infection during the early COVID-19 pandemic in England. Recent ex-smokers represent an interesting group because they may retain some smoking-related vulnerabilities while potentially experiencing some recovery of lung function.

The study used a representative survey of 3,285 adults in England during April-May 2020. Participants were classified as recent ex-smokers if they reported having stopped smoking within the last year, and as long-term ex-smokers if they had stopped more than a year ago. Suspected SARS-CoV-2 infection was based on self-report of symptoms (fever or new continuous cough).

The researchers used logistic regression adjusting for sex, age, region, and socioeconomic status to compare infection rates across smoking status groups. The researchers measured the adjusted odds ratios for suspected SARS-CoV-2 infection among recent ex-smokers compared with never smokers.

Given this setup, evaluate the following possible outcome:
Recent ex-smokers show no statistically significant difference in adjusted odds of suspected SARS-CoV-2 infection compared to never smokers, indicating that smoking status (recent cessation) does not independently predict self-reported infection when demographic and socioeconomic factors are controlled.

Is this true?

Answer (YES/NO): YES